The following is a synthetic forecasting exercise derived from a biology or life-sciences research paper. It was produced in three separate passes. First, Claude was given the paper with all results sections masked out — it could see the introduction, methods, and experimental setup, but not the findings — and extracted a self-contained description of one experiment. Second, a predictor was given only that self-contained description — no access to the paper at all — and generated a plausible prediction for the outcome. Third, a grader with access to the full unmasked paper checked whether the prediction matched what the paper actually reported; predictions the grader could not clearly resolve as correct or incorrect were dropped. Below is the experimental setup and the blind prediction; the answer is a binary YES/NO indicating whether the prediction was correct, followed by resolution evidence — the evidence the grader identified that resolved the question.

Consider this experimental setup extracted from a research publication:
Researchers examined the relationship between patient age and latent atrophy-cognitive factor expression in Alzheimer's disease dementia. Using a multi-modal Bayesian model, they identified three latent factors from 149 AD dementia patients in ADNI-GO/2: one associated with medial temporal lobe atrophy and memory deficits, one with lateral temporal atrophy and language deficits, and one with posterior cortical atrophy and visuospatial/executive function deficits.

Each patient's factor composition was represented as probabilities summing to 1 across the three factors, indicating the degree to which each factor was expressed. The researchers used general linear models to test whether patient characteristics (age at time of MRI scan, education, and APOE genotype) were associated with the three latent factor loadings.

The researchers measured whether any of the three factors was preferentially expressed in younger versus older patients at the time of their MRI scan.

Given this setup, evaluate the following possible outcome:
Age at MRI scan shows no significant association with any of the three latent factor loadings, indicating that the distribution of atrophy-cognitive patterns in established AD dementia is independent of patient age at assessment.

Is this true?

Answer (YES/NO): NO